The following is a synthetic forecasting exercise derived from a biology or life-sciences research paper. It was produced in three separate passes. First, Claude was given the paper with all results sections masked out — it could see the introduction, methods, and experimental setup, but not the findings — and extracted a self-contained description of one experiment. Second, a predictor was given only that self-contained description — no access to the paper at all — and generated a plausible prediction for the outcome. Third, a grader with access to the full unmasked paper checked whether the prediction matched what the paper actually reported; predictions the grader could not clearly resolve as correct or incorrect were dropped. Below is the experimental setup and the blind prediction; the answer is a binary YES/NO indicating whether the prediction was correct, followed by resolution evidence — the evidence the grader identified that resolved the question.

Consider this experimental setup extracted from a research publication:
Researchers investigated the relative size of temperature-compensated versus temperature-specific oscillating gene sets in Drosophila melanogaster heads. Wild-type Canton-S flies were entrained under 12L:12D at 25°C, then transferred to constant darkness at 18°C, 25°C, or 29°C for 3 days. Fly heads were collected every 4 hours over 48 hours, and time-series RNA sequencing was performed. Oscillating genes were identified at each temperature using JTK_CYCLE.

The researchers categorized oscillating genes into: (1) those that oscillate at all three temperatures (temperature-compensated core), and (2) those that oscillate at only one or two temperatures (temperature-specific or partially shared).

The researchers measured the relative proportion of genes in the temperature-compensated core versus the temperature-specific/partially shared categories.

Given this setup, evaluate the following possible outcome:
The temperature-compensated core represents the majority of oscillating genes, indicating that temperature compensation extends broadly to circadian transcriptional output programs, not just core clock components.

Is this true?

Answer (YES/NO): NO